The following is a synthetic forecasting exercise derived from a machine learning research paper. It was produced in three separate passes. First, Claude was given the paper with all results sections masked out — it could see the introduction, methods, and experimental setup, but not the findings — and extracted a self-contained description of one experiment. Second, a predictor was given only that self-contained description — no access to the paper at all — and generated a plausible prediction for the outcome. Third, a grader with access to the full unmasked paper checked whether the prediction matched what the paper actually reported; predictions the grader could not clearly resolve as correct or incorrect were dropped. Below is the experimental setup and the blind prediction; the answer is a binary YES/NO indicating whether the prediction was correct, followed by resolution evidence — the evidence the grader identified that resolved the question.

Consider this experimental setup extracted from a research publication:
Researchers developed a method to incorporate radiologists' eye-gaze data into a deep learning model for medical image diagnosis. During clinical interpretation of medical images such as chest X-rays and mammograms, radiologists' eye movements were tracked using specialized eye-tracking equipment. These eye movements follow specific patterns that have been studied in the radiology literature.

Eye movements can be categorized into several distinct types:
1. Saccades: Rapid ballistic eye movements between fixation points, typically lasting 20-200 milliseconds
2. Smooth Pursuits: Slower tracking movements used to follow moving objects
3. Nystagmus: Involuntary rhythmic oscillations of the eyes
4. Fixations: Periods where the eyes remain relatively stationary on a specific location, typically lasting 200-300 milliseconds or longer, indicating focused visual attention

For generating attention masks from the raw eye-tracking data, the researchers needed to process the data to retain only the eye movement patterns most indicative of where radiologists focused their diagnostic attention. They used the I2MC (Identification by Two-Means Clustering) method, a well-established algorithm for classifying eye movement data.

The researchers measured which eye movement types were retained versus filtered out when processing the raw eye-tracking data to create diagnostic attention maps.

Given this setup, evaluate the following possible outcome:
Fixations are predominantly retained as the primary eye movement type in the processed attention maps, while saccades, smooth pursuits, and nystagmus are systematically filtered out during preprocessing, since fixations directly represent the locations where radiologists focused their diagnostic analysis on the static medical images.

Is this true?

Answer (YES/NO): YES